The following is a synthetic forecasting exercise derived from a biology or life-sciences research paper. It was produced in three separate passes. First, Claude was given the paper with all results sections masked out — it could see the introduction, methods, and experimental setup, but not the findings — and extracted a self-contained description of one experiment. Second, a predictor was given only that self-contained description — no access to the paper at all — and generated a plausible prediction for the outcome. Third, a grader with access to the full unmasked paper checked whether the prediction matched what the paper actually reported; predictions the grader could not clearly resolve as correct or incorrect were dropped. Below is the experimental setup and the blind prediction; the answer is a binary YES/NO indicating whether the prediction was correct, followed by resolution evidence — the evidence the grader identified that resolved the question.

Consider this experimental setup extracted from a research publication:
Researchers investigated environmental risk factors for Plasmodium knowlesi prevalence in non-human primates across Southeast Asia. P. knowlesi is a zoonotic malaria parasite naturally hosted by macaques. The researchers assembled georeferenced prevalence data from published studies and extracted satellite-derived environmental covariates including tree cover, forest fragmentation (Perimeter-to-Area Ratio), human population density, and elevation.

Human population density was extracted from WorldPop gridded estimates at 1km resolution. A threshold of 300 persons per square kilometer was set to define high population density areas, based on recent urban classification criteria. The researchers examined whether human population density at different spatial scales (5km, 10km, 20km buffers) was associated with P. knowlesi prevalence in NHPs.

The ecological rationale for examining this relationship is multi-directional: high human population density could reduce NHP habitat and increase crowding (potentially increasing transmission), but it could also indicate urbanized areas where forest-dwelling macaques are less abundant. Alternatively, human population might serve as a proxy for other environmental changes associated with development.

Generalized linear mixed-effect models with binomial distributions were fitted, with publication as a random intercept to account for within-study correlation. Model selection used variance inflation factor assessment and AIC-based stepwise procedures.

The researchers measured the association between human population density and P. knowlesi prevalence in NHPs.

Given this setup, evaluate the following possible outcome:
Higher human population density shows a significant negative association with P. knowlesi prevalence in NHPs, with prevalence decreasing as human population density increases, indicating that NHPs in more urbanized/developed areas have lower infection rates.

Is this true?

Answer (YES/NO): NO